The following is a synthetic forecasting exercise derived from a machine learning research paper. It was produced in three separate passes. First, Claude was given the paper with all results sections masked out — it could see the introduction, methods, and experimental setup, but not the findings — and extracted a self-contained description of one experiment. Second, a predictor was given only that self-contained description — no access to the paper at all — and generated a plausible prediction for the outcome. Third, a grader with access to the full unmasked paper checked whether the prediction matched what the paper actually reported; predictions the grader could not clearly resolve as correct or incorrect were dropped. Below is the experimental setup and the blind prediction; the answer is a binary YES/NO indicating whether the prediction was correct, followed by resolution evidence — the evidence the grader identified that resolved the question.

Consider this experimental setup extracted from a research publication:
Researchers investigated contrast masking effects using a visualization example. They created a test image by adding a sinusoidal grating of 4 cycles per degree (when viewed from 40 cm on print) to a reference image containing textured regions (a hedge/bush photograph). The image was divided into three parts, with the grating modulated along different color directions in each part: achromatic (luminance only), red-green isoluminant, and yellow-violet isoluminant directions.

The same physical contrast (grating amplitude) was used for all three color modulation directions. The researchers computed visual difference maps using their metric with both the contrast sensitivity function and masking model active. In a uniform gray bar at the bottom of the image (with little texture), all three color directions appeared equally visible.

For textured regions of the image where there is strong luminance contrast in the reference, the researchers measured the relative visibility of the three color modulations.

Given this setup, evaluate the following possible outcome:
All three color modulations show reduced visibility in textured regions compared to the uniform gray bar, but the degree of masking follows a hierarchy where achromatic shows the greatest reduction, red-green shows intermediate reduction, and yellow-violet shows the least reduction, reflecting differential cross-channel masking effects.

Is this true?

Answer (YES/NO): NO